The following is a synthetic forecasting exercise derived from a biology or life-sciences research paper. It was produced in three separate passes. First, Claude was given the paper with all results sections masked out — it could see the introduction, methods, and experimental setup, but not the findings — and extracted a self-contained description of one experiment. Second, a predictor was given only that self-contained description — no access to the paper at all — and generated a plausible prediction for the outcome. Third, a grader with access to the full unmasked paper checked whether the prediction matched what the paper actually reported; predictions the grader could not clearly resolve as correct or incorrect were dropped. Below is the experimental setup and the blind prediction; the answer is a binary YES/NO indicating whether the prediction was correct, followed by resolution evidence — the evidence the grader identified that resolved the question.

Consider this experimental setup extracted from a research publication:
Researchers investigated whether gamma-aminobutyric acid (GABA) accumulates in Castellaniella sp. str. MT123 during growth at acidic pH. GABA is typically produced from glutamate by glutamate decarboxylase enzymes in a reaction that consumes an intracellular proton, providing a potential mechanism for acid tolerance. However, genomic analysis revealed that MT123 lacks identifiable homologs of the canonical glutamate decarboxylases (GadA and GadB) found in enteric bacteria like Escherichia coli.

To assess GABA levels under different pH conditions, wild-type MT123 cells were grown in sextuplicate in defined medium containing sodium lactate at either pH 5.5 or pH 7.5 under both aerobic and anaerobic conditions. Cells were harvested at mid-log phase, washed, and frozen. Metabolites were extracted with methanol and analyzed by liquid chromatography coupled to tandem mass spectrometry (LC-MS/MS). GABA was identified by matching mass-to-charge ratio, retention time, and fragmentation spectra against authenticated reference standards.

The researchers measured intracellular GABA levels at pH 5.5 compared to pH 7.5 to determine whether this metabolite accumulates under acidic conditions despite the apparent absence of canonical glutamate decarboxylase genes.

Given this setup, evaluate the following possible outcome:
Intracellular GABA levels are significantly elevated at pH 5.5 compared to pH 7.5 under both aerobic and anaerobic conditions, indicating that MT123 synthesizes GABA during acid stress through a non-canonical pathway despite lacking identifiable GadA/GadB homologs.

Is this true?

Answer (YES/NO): YES